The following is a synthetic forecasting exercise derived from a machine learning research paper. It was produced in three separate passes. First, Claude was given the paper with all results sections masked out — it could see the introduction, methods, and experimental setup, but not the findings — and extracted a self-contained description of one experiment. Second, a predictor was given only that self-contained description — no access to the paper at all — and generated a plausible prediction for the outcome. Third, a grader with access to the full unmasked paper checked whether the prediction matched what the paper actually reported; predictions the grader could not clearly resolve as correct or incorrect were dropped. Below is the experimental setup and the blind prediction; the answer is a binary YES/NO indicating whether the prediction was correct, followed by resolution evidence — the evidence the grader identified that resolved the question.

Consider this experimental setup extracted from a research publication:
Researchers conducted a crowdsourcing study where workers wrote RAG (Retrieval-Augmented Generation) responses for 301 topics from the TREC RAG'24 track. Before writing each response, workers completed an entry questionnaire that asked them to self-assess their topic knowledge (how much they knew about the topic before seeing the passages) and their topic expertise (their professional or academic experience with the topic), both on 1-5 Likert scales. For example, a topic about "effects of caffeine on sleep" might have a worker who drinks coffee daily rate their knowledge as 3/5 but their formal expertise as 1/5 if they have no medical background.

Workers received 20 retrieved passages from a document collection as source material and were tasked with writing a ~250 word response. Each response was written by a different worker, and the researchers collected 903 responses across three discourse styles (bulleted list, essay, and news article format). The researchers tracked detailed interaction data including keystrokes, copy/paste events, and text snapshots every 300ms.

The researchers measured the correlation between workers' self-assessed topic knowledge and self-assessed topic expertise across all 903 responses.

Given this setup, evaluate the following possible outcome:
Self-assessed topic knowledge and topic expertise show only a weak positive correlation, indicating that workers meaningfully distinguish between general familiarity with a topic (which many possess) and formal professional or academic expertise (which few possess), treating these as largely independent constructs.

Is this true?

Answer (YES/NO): NO